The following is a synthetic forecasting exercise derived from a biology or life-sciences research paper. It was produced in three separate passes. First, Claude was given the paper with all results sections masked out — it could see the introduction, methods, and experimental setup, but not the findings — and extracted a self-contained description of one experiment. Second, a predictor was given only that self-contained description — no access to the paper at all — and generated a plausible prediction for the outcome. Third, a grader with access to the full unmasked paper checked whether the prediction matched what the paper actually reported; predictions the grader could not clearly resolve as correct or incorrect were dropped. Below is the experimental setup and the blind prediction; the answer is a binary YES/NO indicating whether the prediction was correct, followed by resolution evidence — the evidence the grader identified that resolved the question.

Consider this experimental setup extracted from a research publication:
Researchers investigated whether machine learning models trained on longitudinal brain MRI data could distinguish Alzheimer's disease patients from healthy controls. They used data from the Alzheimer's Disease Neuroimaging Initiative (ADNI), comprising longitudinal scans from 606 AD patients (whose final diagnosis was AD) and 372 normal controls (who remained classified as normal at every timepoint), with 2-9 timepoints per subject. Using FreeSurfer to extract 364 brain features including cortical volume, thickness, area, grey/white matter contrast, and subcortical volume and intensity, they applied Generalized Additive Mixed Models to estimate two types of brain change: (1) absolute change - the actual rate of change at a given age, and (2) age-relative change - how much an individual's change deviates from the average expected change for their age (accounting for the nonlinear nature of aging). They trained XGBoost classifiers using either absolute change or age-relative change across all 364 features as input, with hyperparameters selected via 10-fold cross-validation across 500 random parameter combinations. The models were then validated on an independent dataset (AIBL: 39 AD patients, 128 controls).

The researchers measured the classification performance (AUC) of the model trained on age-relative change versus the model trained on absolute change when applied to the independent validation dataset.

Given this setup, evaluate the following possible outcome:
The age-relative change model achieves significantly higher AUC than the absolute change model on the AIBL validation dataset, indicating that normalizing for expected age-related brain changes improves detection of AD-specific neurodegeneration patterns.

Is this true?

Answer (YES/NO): NO